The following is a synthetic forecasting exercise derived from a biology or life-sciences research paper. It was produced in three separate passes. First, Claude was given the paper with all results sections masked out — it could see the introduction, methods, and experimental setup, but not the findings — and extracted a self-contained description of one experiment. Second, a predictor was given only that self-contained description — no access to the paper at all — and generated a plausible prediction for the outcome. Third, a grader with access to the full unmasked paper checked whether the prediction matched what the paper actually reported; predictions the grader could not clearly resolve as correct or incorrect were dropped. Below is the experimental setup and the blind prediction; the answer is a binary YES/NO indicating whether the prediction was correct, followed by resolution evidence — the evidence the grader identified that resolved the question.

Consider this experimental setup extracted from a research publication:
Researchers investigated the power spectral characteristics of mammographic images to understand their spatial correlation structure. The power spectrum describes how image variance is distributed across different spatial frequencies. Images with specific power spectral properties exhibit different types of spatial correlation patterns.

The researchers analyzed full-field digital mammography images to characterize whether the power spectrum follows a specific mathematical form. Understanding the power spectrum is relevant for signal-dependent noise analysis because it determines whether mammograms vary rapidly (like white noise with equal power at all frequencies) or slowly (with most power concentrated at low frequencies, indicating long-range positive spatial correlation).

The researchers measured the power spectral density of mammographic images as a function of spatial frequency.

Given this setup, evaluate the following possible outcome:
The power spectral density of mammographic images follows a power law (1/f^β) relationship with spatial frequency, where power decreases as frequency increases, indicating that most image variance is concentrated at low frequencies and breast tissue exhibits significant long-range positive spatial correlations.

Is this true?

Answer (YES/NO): YES